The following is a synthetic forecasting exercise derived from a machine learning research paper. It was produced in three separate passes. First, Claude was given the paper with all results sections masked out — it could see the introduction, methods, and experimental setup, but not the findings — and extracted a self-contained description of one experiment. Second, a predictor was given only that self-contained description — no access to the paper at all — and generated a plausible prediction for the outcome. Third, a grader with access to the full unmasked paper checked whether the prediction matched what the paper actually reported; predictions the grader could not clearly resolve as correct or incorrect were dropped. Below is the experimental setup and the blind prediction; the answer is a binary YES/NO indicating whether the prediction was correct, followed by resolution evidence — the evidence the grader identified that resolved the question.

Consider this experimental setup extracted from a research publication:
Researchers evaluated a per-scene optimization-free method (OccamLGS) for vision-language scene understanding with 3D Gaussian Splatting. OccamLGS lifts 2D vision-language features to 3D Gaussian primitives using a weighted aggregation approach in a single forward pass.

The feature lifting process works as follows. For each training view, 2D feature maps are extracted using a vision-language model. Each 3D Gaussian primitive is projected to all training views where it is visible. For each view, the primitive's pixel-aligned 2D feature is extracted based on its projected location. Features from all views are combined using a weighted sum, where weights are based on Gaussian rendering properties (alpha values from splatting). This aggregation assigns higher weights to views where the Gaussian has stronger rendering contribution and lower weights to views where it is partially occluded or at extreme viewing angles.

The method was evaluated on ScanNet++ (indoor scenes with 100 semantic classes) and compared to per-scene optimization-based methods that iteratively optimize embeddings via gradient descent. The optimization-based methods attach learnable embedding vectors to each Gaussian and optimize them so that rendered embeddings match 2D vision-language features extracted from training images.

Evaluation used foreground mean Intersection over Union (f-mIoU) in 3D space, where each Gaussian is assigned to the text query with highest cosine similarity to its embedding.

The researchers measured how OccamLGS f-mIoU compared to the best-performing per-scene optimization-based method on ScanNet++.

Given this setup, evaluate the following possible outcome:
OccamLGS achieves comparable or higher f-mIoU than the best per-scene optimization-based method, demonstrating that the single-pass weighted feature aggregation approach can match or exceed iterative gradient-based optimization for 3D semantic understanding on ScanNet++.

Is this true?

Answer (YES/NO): YES